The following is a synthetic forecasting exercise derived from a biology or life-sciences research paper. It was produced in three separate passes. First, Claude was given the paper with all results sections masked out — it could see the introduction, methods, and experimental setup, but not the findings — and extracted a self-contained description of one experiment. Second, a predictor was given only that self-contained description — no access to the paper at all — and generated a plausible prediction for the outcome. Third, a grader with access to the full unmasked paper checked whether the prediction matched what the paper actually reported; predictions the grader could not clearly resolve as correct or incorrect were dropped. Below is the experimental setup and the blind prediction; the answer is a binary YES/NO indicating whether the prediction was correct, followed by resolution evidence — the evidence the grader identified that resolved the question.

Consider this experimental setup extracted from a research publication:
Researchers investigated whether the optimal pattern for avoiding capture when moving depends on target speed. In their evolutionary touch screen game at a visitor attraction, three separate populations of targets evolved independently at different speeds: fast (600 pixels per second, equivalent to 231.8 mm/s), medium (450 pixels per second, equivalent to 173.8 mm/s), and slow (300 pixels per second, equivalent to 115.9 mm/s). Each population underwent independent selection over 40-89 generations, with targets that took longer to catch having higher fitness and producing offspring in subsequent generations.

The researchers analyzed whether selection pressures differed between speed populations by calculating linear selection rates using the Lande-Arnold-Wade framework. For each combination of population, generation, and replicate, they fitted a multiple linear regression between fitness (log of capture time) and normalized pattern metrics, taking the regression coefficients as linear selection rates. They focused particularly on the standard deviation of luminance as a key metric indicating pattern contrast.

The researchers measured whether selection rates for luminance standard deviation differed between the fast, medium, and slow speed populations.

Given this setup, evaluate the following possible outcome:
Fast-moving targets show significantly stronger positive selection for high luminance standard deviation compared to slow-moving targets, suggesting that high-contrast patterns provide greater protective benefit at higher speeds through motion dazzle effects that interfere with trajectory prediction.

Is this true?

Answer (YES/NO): NO